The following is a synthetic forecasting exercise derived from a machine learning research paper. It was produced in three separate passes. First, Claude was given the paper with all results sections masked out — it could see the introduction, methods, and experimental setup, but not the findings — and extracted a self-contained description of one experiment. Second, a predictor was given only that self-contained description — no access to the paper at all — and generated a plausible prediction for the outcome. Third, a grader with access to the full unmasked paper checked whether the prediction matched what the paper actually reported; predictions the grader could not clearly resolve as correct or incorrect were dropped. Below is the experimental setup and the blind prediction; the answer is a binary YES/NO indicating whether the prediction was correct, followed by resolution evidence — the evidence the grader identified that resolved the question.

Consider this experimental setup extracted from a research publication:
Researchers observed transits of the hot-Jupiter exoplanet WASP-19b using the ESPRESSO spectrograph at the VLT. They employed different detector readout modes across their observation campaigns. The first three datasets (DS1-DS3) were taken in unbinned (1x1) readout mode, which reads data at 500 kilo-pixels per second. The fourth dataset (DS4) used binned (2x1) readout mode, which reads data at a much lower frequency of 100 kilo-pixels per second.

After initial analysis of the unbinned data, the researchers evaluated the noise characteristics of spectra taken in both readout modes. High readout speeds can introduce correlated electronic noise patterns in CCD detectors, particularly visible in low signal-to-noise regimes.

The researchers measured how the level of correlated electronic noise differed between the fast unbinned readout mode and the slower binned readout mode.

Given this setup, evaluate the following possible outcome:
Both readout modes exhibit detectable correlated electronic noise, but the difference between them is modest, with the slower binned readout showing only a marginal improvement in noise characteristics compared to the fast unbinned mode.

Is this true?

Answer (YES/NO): NO